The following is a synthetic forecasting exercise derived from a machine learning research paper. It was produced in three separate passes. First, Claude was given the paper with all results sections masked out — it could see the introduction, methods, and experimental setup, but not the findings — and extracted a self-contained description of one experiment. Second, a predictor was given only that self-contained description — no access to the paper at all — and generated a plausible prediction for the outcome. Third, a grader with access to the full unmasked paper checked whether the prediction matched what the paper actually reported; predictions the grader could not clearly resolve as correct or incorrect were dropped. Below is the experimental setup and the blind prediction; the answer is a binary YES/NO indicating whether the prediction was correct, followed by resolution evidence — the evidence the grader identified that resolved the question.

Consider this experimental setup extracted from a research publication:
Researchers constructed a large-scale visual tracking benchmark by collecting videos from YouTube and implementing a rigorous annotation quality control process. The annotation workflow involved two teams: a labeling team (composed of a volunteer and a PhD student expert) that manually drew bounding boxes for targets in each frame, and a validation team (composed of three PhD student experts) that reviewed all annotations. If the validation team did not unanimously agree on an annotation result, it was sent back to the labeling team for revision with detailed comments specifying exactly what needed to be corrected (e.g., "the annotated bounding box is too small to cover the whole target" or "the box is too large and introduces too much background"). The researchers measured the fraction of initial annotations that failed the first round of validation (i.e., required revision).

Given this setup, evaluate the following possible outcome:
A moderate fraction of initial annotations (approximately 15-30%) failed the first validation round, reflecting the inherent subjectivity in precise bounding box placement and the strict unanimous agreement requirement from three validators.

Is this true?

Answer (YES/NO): NO